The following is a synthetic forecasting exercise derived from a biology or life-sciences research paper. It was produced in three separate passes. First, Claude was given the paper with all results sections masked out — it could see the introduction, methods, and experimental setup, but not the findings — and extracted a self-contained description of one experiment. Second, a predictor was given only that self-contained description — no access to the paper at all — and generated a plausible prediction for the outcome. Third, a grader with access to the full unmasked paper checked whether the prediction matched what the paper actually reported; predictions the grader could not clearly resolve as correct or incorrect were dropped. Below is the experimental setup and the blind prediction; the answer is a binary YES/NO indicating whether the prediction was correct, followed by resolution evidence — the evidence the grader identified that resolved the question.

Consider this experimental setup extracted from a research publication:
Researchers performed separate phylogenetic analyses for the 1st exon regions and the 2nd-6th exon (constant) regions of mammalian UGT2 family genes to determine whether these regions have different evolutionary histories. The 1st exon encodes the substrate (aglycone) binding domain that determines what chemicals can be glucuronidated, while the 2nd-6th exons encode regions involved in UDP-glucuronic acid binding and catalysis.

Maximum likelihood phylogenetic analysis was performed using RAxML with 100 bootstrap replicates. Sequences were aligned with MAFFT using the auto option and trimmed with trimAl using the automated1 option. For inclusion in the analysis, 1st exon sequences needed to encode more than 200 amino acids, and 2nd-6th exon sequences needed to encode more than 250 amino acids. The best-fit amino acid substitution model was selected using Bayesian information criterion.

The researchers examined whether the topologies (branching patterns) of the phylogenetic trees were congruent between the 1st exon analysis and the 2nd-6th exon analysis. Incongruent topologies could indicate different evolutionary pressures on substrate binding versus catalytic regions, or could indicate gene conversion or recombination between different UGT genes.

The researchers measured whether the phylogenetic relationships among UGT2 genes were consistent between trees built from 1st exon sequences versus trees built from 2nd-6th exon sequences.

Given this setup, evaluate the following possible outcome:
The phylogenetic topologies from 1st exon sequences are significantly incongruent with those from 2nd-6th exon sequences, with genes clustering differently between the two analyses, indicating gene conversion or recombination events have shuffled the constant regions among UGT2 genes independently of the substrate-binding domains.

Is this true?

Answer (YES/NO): NO